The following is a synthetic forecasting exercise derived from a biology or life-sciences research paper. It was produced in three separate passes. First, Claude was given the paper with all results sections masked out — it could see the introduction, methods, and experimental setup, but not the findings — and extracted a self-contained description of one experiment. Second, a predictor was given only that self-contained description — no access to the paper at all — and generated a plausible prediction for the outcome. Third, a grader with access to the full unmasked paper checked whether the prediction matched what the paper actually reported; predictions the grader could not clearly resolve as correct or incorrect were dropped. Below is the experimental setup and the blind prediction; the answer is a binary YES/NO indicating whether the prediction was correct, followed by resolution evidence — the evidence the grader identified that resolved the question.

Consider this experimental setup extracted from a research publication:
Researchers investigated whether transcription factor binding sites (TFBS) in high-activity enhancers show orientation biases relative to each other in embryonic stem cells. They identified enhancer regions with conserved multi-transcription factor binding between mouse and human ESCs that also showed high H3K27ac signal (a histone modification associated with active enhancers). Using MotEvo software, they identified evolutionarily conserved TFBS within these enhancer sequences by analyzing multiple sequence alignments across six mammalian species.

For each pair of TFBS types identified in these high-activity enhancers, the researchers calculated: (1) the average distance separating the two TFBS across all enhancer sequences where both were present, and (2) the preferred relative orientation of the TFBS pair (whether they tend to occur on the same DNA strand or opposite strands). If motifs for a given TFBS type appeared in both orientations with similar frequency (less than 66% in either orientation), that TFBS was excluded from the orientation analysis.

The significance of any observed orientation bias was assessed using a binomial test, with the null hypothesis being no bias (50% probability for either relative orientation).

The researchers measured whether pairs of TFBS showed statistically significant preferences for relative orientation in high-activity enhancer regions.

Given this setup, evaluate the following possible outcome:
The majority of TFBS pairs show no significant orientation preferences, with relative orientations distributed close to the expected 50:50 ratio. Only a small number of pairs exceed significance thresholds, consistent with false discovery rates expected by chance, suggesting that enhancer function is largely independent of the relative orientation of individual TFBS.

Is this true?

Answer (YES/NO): NO